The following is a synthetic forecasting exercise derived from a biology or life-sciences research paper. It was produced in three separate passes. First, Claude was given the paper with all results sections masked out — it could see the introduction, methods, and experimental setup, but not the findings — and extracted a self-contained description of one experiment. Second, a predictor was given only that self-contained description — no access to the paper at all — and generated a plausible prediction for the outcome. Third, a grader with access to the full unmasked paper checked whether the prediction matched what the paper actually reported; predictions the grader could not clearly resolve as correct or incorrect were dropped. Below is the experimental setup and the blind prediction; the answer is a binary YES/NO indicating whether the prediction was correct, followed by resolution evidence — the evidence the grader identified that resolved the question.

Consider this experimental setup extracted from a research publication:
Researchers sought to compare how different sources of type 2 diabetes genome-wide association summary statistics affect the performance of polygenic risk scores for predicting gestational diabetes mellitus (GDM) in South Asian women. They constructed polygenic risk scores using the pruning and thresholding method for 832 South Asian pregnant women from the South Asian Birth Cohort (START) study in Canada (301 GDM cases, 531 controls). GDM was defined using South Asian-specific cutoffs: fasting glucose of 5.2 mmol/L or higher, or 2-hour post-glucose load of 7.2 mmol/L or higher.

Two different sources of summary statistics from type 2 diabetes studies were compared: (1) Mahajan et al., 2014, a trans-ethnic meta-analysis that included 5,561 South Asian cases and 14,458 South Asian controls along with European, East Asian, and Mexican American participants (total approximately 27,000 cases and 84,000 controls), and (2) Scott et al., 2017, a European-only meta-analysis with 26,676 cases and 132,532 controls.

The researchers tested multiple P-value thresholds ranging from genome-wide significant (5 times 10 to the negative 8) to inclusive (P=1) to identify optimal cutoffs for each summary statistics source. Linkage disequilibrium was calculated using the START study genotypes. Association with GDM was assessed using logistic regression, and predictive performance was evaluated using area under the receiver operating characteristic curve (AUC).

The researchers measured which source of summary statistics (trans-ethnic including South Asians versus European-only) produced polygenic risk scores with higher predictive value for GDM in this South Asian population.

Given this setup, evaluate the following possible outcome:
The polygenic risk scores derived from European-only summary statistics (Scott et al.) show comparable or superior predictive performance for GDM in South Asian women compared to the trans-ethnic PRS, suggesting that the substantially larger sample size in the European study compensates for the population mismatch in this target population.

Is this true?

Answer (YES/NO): NO